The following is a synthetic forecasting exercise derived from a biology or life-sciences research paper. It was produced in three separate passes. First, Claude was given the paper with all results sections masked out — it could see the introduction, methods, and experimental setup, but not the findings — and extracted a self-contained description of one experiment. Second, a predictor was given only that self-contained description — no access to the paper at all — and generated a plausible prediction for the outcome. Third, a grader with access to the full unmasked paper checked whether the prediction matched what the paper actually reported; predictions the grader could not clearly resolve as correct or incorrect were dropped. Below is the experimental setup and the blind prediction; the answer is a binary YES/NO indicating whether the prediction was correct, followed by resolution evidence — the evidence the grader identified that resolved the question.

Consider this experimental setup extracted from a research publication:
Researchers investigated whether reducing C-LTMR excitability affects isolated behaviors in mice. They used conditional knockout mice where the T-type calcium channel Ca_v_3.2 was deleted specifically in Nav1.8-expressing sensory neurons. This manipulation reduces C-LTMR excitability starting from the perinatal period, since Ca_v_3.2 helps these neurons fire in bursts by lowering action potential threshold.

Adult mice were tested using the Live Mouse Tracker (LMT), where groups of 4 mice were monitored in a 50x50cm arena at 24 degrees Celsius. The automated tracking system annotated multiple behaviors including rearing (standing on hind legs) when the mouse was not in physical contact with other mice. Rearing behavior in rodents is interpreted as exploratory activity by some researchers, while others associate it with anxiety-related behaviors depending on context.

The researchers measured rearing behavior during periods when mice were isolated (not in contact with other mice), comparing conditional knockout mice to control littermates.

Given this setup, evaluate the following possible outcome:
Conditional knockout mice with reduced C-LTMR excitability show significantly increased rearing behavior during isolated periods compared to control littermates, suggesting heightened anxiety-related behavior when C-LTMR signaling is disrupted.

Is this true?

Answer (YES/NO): YES